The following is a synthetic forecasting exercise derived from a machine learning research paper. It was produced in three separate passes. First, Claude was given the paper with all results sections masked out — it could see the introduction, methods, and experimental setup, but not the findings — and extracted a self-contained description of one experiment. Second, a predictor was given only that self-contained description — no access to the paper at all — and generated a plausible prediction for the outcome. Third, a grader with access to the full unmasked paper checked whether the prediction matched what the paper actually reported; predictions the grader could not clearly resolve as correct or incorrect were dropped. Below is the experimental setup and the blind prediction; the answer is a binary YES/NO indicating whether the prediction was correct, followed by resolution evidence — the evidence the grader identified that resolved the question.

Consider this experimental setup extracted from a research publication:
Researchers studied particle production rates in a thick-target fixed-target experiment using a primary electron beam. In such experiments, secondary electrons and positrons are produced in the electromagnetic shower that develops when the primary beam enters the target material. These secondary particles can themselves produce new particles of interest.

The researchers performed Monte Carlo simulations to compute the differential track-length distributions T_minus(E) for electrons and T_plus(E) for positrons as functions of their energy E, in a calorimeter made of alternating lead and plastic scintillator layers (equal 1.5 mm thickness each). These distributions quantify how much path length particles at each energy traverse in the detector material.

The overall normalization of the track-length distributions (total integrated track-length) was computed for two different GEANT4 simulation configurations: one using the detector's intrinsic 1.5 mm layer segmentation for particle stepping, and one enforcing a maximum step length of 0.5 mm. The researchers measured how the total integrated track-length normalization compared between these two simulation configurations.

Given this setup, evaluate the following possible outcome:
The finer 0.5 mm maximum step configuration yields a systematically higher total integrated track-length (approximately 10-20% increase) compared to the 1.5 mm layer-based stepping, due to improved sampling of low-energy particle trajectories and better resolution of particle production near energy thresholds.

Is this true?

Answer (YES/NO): NO